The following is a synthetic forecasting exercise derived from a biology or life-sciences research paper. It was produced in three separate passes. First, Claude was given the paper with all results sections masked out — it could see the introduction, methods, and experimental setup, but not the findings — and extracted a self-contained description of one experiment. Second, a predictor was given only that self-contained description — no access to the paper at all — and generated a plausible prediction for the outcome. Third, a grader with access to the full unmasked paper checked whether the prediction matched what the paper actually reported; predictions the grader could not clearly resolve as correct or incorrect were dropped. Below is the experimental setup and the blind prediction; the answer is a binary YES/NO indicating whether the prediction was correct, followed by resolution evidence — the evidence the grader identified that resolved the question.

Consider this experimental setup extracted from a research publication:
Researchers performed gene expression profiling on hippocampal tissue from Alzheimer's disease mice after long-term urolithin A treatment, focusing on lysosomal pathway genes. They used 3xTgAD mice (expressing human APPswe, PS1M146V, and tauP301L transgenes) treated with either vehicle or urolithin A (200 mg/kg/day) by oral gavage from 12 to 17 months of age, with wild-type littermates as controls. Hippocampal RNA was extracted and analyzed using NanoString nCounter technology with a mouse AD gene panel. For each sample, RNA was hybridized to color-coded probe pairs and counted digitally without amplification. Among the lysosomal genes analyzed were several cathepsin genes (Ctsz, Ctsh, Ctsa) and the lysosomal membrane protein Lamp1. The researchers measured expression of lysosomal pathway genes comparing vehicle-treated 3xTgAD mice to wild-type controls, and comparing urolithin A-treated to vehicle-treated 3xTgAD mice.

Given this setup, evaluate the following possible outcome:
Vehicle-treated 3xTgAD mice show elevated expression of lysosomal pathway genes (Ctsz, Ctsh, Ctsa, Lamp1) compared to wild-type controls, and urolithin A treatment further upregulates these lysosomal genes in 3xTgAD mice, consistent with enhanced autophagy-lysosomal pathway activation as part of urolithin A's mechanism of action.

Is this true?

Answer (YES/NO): NO